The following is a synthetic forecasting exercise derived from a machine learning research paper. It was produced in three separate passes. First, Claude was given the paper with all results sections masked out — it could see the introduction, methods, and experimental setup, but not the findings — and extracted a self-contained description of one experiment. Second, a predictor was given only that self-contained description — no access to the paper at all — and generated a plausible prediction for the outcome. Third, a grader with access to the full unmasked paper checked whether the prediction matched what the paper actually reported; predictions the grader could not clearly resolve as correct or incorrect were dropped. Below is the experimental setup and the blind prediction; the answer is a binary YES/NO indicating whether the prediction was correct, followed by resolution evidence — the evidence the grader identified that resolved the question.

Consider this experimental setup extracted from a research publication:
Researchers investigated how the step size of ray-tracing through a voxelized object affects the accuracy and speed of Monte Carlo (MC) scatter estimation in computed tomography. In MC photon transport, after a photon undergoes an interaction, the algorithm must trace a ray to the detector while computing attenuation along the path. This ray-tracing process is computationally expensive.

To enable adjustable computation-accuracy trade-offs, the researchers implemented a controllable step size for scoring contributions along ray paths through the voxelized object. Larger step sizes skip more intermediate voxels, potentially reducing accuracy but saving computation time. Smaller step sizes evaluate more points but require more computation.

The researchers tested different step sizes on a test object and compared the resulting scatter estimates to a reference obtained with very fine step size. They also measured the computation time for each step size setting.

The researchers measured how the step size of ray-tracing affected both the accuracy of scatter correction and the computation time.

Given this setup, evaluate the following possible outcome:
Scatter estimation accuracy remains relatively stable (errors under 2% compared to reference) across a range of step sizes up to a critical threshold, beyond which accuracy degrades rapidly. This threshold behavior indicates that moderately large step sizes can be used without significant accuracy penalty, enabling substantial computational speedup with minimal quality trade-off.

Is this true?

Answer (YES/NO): NO